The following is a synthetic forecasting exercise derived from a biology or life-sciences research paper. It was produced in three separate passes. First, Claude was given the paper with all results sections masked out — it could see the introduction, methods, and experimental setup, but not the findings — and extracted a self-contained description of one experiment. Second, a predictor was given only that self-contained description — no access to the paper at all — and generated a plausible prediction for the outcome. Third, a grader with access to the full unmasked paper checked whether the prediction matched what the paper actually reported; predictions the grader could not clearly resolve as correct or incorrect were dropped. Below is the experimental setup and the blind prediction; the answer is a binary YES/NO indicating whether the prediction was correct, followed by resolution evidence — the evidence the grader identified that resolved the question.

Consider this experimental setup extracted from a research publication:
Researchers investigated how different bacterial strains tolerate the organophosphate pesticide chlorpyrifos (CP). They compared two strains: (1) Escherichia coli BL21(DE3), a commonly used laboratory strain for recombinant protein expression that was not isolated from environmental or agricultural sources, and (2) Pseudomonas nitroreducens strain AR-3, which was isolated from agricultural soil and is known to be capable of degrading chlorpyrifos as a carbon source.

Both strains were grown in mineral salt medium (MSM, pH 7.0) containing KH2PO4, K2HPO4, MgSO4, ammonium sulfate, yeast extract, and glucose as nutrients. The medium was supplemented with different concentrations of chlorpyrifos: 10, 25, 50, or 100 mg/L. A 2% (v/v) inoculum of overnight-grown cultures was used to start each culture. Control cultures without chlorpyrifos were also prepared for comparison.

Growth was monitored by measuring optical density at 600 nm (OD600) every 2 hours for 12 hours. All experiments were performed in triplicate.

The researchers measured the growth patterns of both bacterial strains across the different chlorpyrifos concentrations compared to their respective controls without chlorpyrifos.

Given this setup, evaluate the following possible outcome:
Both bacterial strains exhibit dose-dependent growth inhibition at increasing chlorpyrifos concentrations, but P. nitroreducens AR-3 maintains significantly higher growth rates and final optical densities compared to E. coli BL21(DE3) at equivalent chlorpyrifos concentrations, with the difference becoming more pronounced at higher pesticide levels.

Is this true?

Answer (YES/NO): NO